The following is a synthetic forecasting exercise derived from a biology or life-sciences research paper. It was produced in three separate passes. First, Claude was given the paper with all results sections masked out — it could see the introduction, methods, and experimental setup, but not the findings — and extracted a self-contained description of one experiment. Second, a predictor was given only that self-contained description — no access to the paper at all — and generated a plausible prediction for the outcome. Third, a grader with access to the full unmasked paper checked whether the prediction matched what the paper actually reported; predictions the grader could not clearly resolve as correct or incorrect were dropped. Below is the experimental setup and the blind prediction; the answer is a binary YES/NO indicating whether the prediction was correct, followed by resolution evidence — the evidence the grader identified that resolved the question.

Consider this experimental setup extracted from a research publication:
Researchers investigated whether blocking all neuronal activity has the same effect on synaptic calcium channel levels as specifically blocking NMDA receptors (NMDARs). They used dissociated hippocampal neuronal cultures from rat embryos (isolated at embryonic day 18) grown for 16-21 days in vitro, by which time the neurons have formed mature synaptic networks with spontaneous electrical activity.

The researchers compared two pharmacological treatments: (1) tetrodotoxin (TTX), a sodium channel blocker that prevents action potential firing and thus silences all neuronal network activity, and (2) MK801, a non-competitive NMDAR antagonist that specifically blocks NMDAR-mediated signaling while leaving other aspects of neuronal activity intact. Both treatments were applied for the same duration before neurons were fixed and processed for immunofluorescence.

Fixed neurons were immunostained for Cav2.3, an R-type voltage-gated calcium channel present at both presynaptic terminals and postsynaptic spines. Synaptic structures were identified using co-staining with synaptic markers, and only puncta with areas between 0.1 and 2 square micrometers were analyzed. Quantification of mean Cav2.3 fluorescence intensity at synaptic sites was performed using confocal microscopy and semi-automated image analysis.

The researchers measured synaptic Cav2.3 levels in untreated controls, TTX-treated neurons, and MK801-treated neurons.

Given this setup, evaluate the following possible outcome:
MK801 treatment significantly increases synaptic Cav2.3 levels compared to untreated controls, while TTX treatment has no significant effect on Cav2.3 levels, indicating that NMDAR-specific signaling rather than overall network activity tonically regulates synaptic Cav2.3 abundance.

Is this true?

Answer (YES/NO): NO